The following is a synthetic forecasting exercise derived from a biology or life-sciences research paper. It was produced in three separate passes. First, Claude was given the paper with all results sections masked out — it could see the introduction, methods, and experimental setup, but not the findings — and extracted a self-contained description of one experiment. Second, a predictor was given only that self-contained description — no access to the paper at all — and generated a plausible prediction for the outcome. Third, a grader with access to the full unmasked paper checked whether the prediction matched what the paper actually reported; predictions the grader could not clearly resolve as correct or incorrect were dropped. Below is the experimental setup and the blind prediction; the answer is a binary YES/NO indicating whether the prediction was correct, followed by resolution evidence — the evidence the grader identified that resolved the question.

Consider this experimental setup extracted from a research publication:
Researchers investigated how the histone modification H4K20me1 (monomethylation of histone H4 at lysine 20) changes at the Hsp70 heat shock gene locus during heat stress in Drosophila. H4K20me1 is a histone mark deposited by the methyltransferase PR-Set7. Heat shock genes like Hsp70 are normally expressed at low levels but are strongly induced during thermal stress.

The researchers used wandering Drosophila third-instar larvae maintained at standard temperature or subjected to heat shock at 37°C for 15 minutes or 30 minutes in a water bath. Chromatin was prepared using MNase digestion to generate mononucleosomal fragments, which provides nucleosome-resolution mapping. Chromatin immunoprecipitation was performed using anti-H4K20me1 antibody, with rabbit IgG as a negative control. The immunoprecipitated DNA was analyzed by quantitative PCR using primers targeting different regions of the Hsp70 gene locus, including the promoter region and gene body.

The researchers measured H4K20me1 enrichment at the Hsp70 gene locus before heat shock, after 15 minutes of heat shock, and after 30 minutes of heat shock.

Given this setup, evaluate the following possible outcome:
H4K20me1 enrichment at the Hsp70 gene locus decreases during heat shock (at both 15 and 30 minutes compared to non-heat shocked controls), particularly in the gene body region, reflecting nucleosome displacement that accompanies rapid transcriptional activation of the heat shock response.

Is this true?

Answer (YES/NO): NO